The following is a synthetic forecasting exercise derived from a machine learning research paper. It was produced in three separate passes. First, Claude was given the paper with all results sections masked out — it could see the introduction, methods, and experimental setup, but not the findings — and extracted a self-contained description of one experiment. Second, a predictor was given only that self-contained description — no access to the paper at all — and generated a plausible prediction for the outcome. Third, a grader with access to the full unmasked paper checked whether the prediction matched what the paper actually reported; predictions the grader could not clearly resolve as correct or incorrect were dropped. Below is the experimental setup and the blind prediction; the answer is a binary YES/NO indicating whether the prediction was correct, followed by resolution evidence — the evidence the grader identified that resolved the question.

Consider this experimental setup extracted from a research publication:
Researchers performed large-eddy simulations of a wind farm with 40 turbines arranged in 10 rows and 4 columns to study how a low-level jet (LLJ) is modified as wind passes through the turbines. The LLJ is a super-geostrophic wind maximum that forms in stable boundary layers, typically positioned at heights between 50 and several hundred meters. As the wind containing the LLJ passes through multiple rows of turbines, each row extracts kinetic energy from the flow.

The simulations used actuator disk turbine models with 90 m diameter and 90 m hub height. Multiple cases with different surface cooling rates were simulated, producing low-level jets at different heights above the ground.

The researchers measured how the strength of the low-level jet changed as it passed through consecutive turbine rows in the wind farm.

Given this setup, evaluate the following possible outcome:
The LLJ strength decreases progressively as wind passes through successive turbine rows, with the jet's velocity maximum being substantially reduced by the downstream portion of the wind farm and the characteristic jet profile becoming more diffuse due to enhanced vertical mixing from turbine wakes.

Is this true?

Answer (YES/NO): YES